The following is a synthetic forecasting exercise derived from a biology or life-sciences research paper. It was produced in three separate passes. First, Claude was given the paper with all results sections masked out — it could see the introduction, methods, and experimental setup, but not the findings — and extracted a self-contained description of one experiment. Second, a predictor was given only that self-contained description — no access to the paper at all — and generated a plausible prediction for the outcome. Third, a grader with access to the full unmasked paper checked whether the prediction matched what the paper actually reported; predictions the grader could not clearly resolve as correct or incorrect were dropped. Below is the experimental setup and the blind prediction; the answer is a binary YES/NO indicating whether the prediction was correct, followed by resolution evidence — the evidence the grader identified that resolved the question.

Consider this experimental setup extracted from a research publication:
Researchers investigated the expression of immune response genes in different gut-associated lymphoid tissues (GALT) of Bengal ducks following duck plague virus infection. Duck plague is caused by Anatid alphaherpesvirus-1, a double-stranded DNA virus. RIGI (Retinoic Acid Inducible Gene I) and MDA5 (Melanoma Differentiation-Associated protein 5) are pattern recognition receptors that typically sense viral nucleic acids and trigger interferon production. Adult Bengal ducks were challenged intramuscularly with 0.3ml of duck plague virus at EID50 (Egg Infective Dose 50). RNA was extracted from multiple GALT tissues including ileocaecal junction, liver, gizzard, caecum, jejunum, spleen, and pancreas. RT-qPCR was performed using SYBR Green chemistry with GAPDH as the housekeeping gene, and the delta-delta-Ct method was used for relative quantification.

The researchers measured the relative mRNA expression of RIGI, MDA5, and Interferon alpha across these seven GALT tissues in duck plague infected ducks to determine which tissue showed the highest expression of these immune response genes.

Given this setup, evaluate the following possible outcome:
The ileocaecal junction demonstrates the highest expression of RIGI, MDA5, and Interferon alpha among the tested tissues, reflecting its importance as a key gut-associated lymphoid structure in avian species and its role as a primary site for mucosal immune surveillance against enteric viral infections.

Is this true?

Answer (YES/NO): NO